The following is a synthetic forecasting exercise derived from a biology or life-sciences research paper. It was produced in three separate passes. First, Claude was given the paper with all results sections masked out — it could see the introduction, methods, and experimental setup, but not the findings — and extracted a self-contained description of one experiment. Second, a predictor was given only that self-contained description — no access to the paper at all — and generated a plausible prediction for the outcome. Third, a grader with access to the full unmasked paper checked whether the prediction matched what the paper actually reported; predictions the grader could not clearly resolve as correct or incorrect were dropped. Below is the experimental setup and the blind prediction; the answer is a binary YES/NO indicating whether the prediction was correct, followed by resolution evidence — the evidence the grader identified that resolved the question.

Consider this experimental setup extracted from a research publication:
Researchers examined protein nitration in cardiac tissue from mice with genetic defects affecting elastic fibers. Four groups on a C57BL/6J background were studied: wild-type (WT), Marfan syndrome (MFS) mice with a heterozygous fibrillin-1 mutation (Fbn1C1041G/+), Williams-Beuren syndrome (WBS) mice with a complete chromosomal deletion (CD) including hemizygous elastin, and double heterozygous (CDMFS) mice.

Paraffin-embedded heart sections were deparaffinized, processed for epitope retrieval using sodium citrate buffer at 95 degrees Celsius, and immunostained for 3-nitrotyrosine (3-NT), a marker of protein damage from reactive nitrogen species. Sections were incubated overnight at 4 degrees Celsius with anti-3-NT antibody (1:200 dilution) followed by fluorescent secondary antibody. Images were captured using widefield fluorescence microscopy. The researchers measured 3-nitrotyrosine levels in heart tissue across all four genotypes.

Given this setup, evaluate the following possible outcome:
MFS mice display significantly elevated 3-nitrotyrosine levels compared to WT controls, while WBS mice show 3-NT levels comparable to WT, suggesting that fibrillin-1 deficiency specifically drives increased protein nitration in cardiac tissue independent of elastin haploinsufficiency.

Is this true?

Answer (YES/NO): NO